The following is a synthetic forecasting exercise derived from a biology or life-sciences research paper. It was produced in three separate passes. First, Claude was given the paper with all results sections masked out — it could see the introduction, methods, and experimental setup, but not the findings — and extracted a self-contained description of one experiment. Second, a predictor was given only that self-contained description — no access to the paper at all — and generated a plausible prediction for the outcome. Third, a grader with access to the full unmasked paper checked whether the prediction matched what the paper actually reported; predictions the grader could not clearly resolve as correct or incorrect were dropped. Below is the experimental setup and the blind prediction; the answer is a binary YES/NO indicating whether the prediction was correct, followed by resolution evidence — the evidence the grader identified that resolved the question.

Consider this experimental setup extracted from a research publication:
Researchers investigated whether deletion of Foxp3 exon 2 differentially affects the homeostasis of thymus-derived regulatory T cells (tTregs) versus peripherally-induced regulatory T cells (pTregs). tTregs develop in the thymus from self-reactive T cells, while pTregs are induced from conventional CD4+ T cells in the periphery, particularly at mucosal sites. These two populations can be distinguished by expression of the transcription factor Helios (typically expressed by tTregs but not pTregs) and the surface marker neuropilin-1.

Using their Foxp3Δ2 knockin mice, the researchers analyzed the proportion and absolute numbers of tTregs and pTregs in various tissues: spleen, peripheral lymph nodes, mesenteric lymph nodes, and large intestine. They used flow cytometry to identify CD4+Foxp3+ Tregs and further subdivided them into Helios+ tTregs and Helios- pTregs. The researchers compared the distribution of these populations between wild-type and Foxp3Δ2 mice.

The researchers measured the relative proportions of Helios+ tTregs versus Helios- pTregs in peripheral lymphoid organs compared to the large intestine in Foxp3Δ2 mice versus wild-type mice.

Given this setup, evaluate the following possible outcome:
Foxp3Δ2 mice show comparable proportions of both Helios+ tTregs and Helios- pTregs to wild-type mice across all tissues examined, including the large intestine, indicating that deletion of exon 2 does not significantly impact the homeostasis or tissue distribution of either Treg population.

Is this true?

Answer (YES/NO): NO